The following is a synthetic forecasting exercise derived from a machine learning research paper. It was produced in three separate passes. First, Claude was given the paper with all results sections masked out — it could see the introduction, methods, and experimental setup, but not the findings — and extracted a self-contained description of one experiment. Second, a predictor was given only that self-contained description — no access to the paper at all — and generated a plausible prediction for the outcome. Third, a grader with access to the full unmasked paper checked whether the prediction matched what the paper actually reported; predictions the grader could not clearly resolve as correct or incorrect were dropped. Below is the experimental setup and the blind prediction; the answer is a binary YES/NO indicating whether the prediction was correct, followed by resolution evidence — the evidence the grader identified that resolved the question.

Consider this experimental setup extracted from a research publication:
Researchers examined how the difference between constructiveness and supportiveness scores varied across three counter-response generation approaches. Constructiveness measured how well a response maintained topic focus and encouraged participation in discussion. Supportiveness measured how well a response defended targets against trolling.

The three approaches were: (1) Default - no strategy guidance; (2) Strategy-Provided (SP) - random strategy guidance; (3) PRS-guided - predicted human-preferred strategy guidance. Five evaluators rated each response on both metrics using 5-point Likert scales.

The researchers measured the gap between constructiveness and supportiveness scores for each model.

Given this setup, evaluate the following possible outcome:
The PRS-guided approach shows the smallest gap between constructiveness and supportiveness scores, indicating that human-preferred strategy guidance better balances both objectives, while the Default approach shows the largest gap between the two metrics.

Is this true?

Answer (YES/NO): NO